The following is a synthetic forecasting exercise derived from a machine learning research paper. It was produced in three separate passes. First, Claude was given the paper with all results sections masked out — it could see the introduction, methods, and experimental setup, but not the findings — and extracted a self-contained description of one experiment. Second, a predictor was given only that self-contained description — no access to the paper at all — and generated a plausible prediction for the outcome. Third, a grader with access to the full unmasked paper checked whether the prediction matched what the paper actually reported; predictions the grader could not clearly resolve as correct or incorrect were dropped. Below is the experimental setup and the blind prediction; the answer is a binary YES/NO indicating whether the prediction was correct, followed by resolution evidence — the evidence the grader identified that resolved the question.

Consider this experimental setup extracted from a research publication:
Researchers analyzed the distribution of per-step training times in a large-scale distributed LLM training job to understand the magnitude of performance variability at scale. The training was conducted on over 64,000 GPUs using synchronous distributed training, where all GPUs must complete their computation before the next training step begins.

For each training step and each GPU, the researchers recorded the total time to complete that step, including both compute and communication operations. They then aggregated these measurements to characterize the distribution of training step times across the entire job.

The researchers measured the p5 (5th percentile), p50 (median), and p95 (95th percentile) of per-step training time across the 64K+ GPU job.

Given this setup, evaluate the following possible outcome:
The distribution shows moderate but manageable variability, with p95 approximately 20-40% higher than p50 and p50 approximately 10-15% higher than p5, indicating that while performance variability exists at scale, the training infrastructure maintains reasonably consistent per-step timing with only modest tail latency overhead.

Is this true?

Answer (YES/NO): NO